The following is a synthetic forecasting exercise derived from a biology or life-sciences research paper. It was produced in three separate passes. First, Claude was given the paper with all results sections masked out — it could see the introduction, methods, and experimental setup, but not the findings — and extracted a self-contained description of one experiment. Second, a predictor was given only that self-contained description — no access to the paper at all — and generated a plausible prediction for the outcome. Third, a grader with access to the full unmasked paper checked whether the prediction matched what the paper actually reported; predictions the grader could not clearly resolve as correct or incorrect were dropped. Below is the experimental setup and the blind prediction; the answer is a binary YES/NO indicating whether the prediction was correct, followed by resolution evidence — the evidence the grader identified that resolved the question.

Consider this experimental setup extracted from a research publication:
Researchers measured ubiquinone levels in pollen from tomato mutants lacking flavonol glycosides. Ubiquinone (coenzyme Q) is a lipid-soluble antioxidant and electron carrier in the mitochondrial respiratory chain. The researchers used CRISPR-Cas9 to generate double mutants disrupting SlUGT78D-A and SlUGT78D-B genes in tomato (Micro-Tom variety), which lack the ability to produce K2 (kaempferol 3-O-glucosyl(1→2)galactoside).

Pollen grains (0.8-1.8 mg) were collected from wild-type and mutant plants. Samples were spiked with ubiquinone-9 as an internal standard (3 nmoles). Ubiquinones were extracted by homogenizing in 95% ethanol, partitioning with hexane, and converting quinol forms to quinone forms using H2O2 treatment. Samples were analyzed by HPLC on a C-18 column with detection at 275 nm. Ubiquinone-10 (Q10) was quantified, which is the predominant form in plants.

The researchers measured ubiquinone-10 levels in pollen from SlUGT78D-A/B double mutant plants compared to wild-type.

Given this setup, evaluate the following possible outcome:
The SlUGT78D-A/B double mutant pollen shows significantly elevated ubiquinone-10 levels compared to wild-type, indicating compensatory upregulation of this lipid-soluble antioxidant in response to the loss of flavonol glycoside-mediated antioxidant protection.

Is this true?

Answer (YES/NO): NO